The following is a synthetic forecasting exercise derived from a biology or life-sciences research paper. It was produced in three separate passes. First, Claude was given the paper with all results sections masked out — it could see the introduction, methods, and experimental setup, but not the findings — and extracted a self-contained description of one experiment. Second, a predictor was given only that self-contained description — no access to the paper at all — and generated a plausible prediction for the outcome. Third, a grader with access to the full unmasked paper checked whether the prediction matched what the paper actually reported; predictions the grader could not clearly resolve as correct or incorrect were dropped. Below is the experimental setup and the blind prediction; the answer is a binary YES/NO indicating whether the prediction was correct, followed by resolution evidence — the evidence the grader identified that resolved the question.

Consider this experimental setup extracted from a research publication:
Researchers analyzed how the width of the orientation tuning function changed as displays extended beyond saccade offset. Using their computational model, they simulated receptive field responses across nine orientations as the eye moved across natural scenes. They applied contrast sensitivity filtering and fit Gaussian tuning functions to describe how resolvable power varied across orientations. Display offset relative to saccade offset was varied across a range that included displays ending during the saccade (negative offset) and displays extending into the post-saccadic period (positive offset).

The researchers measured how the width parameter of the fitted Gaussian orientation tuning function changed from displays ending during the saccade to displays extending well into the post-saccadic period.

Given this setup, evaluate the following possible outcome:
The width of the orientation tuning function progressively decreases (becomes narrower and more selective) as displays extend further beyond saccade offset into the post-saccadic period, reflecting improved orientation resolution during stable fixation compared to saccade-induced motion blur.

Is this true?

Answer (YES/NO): NO